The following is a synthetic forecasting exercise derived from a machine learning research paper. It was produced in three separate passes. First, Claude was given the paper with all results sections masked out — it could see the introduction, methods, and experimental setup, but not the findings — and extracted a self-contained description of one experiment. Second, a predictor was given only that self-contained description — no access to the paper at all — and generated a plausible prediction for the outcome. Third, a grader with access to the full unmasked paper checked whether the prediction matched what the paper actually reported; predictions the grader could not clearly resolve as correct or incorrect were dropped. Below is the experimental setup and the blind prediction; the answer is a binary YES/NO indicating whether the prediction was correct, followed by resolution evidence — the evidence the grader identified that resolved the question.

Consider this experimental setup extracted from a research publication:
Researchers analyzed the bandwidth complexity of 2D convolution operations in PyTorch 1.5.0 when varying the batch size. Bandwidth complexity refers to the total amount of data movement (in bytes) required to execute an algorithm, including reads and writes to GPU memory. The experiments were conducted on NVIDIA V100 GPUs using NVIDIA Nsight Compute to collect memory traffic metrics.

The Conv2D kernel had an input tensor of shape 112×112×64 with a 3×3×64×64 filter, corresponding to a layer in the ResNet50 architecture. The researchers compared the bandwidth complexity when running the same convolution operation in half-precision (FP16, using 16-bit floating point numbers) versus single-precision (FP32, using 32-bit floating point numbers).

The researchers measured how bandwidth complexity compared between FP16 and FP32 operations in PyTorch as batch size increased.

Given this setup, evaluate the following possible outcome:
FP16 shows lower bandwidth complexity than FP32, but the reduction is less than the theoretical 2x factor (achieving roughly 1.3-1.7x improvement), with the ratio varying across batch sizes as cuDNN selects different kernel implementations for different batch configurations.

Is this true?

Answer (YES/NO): NO